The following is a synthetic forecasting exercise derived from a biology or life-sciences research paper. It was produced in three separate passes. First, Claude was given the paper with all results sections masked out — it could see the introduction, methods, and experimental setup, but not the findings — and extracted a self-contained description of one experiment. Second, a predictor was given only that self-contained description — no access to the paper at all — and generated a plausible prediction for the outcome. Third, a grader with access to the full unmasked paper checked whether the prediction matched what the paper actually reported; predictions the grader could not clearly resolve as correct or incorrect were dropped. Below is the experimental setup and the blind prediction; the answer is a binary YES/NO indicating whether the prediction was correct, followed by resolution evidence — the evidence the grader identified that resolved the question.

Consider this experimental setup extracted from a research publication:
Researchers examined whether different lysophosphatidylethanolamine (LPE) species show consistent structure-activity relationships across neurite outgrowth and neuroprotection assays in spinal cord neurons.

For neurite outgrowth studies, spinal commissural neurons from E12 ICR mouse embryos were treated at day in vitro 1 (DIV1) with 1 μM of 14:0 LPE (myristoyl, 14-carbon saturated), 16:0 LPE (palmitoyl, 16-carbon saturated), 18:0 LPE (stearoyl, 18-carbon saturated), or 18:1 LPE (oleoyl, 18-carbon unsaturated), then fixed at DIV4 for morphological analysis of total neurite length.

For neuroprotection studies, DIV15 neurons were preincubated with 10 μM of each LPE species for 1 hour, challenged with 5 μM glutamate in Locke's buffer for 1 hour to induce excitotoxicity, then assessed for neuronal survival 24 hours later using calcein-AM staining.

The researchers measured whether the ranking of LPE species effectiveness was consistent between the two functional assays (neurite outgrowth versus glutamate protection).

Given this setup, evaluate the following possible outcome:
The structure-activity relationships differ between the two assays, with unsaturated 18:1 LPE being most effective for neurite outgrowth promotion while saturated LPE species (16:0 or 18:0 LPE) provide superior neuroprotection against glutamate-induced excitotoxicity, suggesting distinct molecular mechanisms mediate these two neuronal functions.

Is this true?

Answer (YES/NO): NO